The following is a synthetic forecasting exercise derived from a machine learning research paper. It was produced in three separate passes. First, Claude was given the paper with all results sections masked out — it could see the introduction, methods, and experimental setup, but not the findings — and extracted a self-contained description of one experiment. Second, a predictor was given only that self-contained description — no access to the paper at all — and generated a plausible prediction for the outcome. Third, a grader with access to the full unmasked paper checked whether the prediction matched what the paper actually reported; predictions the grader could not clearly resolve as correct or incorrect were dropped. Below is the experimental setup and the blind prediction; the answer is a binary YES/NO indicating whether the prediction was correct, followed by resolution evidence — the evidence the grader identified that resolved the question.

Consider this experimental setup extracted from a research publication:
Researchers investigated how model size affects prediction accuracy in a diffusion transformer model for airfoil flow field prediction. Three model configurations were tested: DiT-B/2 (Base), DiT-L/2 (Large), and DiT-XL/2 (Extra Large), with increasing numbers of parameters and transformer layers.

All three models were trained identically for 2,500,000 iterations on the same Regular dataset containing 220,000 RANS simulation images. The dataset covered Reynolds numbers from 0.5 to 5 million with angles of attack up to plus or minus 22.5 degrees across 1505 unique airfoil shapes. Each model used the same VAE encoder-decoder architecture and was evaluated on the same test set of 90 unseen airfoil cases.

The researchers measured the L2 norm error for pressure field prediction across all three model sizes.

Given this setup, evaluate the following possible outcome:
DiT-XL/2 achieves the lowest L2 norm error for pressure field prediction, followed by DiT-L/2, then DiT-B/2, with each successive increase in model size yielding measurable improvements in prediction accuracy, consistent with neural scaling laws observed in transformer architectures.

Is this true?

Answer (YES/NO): NO